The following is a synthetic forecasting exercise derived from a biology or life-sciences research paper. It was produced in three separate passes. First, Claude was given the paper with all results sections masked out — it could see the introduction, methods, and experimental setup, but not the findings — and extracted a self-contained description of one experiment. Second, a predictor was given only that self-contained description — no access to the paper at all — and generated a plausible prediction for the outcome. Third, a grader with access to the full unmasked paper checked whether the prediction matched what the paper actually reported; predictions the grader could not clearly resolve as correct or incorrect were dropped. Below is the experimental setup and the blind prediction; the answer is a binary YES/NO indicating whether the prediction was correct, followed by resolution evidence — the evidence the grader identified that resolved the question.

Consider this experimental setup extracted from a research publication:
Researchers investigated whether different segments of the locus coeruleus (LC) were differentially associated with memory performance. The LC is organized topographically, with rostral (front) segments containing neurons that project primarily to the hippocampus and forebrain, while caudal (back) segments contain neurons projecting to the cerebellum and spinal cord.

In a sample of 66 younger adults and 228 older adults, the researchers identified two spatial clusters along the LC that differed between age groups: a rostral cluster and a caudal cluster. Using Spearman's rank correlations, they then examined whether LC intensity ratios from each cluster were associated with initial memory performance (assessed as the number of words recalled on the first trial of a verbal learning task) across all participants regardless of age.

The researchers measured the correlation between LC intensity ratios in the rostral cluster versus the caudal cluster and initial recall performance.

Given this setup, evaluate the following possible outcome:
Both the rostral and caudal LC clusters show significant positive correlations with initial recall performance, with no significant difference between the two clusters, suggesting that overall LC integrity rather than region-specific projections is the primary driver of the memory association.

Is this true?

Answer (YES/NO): NO